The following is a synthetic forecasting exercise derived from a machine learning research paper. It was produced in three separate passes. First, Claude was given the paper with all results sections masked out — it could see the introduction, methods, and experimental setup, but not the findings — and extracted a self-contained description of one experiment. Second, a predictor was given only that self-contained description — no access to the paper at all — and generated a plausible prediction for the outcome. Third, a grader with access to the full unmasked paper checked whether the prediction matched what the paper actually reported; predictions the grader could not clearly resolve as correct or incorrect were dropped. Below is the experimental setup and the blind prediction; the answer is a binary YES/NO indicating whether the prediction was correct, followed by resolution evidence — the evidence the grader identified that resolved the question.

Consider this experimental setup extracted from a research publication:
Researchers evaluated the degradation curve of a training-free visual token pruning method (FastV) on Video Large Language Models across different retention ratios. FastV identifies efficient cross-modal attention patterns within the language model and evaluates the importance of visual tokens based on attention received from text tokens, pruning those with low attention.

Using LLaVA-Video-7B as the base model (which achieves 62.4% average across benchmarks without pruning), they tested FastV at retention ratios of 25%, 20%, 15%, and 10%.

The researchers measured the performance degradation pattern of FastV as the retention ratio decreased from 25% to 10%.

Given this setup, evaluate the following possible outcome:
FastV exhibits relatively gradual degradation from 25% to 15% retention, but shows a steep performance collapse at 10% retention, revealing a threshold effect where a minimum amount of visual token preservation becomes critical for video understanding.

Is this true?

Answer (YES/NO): NO